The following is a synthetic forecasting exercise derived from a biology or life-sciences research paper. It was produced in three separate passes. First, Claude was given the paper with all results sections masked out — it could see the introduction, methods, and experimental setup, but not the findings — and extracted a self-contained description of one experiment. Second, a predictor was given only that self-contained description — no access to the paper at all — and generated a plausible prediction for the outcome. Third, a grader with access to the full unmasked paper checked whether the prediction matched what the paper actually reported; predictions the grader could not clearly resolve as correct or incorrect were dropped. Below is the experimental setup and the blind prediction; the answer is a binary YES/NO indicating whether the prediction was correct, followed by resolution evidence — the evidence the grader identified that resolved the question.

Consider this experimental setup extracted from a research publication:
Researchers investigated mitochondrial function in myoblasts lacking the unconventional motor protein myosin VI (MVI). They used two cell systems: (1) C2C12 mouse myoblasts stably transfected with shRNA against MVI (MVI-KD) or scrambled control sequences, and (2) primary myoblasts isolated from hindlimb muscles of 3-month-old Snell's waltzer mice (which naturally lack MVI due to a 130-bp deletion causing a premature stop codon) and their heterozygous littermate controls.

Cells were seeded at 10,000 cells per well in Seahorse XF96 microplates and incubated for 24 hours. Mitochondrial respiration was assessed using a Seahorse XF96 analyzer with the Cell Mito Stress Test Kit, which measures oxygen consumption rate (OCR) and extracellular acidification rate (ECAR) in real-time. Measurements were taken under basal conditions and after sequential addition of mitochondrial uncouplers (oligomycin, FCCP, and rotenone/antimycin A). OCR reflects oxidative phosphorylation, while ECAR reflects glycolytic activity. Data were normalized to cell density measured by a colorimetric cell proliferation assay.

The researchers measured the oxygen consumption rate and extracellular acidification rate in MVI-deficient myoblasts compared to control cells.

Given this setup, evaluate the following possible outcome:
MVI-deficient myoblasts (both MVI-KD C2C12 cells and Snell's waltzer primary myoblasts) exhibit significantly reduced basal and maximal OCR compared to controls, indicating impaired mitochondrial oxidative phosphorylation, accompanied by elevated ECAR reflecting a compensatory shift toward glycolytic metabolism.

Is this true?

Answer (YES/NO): NO